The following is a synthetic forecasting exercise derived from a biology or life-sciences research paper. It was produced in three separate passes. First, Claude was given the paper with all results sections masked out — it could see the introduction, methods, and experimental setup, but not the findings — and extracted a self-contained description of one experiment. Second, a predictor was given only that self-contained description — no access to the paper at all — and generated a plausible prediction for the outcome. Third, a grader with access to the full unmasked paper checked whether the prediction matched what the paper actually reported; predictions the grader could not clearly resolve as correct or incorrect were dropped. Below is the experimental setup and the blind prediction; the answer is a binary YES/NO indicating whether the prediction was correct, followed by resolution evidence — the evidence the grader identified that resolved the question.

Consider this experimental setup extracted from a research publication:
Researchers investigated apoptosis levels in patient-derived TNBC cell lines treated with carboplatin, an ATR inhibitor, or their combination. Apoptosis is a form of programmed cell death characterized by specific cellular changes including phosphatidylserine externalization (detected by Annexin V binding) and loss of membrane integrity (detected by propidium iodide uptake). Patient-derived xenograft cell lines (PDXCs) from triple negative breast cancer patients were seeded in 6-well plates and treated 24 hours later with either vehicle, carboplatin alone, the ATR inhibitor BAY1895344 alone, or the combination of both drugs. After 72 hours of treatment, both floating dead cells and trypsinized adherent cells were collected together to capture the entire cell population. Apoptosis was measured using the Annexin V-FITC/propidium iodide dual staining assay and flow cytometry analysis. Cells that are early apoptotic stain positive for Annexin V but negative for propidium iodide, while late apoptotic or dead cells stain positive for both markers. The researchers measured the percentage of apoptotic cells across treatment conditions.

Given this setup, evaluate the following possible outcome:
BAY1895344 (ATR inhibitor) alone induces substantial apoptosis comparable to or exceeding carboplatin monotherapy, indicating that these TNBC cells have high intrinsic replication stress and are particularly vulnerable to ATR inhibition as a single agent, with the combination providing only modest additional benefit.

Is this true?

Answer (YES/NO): NO